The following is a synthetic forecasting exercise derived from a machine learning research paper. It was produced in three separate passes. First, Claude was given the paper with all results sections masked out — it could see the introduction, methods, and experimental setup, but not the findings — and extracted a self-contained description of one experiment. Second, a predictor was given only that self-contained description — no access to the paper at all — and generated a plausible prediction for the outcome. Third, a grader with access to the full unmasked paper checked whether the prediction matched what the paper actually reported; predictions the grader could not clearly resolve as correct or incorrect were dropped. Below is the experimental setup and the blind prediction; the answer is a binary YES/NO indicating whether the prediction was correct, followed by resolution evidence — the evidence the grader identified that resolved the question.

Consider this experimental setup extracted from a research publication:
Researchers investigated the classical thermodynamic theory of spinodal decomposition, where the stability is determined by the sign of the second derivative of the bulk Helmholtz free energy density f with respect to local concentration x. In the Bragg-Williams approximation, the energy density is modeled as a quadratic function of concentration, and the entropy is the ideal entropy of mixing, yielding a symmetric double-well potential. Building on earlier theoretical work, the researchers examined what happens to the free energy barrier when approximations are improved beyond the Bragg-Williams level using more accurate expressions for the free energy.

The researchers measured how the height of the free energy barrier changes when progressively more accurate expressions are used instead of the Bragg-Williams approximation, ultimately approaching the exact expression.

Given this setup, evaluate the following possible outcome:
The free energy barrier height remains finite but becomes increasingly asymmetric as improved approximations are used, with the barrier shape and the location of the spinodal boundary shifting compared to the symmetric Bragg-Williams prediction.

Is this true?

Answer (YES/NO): NO